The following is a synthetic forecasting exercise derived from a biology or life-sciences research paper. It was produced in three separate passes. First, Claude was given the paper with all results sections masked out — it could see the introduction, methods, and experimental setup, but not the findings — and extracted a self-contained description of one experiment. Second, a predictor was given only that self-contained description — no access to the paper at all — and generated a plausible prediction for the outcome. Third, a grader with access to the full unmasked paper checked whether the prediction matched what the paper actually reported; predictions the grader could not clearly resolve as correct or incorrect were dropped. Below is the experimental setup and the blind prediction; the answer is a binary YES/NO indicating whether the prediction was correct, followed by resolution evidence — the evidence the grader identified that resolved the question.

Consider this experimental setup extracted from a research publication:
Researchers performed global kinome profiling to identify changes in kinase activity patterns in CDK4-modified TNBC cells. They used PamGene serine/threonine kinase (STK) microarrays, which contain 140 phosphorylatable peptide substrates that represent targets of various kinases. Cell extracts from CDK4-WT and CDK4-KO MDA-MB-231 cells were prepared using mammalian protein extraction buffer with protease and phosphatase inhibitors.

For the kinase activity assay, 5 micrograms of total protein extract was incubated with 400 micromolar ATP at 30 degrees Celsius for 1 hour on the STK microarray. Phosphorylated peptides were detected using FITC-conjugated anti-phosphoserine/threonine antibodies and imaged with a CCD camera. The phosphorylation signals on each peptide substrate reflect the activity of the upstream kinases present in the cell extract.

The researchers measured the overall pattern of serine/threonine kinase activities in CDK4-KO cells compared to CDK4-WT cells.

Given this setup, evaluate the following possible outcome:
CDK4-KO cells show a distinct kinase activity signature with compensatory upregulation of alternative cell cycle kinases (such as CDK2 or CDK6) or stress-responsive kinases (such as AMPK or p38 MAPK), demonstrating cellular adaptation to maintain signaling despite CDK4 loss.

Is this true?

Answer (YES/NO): NO